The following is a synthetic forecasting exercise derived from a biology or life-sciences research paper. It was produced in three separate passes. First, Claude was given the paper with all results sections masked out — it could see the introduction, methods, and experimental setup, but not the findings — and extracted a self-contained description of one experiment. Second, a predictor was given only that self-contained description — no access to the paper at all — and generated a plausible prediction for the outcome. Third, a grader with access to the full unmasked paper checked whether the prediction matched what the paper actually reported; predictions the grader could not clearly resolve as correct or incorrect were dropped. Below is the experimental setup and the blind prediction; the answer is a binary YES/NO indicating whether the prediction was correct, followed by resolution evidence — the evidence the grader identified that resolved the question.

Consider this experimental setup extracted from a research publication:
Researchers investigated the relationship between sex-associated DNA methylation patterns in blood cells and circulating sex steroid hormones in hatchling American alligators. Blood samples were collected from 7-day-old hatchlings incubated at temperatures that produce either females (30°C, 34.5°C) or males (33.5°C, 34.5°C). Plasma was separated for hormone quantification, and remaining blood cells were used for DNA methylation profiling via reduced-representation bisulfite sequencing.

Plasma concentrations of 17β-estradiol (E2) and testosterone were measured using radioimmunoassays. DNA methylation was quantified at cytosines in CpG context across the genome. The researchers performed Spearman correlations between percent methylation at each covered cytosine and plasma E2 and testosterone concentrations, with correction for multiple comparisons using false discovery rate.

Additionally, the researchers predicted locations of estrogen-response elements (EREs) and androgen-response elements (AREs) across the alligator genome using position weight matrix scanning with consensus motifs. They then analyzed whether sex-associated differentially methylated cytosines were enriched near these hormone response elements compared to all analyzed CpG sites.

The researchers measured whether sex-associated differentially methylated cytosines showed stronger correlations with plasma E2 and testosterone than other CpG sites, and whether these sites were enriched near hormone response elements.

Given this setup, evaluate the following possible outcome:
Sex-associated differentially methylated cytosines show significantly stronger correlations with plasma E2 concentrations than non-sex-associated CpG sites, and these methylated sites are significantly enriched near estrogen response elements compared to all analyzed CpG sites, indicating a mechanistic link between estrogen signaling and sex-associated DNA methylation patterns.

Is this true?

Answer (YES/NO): NO